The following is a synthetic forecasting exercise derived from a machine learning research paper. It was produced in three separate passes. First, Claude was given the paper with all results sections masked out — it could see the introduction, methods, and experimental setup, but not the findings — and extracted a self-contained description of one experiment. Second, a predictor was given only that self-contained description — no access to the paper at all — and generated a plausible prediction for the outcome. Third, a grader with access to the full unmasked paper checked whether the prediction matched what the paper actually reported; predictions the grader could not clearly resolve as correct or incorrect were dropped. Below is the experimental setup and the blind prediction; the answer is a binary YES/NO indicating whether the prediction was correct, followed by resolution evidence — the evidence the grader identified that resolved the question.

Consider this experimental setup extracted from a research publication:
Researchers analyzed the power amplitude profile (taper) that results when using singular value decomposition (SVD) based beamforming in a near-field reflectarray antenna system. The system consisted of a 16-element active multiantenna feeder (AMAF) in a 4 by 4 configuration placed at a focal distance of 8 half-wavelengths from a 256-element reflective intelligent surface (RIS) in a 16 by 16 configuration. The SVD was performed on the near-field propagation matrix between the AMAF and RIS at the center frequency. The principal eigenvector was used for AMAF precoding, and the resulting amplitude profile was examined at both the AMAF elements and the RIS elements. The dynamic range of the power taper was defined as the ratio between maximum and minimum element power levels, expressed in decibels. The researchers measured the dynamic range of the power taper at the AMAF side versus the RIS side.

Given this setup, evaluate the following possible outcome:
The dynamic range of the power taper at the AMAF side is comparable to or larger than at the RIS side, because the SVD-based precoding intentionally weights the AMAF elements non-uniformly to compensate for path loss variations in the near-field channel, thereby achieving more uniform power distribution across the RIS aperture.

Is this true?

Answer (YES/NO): NO